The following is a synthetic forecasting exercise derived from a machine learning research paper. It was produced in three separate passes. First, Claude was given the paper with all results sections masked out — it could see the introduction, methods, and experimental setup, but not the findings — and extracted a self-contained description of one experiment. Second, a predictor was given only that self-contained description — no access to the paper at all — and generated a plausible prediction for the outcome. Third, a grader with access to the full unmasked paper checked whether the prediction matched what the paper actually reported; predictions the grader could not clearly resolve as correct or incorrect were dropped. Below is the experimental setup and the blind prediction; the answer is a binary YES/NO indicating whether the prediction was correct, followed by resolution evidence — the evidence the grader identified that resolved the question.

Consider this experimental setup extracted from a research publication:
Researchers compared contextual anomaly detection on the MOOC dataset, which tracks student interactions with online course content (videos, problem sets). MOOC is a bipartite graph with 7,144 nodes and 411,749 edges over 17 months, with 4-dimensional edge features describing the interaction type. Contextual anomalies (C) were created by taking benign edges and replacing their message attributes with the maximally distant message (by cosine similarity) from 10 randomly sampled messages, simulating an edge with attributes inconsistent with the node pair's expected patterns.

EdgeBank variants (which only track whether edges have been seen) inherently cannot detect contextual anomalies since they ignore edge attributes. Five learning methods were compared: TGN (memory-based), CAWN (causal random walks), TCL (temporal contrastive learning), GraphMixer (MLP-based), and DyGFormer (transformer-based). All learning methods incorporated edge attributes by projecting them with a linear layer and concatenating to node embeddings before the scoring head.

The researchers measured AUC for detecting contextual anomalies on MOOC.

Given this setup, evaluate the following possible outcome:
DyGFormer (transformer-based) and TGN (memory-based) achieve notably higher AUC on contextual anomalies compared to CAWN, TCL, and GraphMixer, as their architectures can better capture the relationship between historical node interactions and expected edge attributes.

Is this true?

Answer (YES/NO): NO